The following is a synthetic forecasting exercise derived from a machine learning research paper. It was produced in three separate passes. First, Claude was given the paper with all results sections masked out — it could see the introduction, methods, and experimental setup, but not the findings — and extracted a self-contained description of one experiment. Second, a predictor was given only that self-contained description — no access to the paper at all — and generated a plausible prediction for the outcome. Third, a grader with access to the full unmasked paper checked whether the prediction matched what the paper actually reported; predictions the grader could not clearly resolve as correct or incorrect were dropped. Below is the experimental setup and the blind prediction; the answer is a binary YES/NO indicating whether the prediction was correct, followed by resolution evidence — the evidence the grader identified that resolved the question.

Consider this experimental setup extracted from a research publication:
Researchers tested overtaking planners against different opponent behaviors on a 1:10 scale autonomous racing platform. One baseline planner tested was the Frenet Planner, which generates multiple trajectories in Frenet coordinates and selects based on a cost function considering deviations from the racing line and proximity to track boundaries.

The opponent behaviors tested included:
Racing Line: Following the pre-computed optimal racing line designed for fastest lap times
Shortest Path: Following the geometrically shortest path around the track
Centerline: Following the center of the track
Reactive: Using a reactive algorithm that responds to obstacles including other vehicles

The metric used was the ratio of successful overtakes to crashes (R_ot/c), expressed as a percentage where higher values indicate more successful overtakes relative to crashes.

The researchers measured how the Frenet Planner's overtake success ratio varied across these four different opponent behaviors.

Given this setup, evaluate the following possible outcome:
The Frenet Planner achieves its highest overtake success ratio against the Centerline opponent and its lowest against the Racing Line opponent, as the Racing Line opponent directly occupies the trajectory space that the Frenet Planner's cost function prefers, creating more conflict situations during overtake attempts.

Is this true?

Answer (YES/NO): NO